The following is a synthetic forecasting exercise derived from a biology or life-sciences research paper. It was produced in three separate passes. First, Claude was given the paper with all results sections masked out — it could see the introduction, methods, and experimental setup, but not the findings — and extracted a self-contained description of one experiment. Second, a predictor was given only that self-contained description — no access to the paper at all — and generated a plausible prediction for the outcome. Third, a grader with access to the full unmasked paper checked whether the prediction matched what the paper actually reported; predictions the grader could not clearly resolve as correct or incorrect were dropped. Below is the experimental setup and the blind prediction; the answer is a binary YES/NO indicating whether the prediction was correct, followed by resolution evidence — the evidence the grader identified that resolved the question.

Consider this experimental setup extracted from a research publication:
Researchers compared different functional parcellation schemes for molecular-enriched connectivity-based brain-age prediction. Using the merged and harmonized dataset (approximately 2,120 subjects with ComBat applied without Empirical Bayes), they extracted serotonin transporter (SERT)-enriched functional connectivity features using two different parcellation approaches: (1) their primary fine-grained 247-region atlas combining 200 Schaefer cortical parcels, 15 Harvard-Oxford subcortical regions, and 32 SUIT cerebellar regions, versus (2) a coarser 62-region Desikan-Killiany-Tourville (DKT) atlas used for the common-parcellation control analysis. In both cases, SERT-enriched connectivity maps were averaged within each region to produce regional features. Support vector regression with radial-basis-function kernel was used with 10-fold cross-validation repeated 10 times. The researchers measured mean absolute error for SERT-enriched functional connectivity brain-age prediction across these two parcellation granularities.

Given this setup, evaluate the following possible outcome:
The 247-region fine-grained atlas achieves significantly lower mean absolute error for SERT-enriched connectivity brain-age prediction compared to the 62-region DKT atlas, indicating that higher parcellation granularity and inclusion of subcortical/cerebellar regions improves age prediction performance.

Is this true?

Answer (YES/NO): YES